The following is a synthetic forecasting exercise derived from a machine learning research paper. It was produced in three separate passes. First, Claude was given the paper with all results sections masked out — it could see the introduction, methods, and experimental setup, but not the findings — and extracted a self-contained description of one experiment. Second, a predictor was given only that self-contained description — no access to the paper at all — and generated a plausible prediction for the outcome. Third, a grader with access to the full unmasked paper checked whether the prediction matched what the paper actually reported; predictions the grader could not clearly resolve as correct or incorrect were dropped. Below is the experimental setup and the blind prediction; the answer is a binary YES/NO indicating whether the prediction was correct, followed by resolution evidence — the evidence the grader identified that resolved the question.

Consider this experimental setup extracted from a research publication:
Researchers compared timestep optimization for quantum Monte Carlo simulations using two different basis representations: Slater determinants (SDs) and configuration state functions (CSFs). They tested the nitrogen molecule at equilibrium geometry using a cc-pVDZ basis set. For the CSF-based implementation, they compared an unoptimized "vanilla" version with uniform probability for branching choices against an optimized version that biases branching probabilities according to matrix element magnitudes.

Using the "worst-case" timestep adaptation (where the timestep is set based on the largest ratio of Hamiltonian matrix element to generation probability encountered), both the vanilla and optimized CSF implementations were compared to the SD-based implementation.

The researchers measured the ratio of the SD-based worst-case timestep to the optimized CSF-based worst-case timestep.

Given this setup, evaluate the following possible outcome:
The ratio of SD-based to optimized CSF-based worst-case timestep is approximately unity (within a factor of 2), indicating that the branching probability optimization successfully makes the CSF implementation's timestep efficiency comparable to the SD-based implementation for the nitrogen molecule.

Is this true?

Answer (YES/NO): NO